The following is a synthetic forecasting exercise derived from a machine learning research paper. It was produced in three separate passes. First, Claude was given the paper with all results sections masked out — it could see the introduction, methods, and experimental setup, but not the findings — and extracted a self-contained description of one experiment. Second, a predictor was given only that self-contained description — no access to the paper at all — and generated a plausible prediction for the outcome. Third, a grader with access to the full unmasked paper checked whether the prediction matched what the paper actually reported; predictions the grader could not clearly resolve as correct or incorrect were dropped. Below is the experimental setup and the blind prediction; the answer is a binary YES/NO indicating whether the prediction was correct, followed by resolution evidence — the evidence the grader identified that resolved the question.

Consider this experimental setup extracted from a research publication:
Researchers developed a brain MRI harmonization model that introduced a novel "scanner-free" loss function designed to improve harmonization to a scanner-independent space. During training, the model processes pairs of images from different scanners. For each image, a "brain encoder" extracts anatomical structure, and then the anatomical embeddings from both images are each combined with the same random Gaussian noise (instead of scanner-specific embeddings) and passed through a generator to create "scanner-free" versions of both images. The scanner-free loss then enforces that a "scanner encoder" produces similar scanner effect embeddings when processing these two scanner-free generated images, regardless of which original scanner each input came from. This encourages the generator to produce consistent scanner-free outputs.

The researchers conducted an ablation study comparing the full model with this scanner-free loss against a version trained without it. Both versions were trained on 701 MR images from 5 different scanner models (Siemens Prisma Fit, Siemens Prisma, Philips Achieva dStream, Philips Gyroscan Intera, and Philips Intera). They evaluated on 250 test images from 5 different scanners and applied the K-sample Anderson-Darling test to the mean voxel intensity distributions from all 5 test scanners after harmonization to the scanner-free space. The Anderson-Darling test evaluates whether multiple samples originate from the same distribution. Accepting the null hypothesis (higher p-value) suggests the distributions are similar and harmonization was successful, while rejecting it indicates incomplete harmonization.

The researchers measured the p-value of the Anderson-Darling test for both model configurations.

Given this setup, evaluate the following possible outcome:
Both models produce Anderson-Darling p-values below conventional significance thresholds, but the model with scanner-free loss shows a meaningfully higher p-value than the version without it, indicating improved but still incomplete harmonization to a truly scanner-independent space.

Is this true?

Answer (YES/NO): NO